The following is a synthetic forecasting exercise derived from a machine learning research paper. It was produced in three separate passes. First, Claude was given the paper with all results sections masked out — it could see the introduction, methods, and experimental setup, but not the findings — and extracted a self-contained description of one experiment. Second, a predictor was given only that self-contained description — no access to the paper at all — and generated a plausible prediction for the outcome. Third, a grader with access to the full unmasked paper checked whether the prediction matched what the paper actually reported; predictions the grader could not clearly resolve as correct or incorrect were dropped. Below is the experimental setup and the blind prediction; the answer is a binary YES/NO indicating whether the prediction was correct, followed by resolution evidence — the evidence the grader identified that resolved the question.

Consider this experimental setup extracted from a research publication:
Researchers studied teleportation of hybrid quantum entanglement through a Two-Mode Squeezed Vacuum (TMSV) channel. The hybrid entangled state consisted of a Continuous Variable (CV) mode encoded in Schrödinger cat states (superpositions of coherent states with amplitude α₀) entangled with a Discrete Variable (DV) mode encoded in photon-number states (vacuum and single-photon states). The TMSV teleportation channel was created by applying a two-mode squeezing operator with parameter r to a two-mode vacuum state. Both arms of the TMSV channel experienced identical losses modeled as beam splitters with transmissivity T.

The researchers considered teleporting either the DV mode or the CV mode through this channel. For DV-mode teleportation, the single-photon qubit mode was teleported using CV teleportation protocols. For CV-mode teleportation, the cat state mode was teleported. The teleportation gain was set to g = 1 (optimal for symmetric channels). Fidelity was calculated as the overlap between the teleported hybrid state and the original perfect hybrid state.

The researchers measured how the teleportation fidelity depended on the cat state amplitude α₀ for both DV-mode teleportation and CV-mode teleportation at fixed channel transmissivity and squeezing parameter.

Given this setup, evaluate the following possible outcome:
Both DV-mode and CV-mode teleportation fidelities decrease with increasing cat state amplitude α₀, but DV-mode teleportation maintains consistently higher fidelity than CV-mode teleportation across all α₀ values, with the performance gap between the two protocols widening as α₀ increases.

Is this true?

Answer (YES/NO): NO